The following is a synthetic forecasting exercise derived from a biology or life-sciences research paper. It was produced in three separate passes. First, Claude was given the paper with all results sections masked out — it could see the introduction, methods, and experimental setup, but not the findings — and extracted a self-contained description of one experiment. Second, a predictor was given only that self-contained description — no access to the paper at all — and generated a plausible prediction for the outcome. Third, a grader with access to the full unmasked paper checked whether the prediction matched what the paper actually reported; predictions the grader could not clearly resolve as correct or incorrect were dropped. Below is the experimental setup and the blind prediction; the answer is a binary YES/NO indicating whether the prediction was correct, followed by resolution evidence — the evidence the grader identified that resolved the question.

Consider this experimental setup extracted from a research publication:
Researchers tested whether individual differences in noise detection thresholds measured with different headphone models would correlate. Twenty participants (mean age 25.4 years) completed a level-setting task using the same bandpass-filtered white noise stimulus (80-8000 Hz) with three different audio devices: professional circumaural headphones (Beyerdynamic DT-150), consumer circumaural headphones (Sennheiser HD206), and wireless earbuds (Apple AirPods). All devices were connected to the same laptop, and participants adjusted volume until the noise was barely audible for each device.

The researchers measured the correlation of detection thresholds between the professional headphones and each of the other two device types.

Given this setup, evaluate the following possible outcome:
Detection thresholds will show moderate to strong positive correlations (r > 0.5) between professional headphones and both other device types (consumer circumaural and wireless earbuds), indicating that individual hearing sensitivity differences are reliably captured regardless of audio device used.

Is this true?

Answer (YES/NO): YES